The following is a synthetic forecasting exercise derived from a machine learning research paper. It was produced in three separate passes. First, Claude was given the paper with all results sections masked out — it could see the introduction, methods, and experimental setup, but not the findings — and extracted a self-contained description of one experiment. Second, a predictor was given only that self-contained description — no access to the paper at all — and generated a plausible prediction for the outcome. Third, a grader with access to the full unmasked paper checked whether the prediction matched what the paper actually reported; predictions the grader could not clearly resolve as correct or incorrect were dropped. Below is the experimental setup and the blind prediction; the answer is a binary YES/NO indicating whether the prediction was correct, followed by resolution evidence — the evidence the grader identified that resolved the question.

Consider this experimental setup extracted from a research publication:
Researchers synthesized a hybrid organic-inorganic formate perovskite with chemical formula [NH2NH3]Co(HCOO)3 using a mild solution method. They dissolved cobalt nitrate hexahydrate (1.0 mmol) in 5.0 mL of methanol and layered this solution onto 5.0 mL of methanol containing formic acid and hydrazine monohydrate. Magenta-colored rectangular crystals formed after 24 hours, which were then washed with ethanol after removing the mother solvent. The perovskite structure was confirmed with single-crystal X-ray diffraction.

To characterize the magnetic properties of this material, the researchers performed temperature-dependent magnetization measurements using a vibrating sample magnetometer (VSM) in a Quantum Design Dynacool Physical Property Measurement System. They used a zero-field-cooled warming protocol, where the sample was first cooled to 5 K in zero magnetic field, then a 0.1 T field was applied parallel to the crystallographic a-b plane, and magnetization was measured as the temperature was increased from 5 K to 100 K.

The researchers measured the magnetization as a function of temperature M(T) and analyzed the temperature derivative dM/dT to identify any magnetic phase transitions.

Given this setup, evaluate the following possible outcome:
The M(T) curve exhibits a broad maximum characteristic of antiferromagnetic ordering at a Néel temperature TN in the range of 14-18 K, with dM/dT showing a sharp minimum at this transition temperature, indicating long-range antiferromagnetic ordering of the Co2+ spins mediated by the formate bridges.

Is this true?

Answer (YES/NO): NO